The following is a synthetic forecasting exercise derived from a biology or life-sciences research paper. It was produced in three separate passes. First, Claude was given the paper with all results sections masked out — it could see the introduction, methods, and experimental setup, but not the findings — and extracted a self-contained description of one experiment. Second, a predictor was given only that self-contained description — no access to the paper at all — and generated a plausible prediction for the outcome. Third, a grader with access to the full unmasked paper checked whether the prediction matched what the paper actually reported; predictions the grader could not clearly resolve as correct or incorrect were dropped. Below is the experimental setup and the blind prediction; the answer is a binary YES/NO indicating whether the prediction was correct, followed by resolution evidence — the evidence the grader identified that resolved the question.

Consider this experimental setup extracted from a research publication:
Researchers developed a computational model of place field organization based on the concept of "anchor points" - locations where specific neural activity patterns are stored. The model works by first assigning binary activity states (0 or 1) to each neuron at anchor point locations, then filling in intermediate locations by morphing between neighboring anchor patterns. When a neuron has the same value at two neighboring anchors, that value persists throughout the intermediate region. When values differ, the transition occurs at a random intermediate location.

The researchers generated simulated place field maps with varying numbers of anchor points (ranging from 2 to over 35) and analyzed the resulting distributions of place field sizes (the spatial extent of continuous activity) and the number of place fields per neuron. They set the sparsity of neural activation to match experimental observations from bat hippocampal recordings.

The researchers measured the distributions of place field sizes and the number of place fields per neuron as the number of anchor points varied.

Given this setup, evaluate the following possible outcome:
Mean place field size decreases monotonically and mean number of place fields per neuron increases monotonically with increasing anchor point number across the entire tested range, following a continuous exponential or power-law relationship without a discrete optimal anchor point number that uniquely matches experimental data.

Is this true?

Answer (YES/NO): NO